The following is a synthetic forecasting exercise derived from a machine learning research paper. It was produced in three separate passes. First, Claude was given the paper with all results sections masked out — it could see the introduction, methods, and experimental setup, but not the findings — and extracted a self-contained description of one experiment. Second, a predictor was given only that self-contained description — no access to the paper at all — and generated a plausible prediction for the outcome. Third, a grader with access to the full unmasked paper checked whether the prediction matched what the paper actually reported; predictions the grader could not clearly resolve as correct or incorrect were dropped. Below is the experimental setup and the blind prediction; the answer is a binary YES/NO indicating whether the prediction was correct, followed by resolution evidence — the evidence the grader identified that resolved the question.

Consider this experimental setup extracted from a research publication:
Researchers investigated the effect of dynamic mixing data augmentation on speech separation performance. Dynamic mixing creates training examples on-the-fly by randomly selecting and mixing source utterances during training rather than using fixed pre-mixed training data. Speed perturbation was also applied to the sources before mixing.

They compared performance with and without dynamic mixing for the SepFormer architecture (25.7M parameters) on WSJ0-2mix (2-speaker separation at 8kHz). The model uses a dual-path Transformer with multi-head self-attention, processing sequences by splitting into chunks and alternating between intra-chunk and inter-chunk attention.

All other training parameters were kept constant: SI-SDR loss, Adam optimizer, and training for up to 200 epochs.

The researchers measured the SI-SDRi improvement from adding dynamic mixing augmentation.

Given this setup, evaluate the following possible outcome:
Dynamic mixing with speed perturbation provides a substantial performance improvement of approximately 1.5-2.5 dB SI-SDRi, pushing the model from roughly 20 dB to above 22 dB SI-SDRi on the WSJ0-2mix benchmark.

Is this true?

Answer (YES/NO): YES